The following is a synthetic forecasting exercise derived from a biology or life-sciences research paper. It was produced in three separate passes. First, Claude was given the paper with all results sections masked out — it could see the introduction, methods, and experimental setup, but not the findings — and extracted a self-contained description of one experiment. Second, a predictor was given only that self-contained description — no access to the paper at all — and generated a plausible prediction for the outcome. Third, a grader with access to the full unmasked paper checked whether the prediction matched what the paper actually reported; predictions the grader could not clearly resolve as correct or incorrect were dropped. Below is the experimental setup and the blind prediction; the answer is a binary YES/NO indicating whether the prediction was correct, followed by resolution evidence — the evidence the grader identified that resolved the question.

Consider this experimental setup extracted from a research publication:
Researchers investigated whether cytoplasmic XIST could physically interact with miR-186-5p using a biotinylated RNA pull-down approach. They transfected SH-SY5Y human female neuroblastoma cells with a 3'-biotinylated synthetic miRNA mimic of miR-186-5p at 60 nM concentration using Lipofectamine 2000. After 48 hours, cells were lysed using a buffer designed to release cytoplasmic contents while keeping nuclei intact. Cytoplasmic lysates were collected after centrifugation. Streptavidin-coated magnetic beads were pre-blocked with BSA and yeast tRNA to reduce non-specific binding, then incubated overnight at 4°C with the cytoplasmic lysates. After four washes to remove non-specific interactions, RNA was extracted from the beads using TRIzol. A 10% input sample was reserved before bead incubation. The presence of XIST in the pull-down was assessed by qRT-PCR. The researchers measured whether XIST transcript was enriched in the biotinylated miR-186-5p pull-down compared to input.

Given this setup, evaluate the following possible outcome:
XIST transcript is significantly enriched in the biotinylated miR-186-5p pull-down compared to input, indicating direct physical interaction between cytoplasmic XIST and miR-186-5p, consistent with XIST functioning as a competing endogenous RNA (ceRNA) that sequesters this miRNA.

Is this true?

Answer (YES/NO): YES